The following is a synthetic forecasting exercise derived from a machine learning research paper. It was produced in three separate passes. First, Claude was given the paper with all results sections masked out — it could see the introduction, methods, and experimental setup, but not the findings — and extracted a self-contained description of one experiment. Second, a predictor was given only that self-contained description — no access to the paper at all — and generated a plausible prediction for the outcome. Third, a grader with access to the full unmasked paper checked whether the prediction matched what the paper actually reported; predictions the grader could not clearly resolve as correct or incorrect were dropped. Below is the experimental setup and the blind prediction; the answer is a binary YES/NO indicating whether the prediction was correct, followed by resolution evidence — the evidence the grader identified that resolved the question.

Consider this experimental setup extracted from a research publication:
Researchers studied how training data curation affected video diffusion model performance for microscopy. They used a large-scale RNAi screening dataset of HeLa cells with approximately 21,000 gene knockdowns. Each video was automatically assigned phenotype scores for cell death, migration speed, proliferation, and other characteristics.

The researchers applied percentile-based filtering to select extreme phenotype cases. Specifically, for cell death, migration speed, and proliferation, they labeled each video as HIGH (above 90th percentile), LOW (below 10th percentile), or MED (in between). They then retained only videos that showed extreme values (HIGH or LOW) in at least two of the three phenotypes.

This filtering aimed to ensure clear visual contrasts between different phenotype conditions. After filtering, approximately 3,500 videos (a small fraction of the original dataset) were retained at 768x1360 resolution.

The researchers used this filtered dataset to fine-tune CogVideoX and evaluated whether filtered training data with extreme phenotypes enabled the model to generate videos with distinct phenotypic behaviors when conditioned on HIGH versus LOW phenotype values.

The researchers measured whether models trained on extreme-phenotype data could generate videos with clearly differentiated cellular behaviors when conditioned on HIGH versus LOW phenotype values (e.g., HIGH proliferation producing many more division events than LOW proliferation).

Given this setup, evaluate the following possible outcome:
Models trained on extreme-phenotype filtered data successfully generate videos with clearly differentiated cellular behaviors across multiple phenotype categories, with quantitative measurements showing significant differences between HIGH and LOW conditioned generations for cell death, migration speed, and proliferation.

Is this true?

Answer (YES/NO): NO